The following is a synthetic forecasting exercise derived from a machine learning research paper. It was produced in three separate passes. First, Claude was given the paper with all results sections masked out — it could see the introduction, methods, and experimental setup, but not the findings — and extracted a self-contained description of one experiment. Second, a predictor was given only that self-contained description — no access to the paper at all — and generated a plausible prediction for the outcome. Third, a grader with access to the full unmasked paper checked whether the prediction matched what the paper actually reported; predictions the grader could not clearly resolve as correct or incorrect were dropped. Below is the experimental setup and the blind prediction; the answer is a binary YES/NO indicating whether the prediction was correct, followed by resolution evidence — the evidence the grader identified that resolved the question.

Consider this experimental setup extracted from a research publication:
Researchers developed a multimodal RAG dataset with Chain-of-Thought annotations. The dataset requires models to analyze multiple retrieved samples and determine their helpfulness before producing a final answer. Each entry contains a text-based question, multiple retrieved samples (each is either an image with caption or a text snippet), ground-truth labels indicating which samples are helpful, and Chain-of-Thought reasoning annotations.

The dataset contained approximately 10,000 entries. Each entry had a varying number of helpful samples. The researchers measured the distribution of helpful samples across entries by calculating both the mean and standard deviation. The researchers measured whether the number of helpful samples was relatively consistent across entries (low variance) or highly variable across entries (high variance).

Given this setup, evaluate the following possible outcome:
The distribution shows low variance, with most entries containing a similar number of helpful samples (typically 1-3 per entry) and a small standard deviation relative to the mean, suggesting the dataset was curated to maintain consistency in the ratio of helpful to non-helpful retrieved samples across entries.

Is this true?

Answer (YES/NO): NO